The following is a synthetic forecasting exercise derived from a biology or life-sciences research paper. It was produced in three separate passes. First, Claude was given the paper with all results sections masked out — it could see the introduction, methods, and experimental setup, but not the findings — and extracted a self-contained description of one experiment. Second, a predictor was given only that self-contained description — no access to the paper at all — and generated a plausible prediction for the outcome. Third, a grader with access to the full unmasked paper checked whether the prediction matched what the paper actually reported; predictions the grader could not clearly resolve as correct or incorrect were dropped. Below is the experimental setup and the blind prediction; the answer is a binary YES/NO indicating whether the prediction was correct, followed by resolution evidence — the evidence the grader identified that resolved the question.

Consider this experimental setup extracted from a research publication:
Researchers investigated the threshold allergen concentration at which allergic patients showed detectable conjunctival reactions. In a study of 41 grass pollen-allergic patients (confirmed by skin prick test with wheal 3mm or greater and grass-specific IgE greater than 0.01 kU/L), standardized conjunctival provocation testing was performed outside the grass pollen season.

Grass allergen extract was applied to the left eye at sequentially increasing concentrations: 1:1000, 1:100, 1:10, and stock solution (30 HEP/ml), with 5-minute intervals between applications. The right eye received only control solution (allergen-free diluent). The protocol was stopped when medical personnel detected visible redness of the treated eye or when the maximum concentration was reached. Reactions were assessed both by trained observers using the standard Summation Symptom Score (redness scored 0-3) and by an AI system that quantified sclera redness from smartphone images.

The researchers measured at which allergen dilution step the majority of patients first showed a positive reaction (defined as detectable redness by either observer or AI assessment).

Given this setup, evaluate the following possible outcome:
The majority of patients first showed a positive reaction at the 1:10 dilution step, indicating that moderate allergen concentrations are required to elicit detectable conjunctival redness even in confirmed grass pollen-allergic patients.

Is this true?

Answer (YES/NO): YES